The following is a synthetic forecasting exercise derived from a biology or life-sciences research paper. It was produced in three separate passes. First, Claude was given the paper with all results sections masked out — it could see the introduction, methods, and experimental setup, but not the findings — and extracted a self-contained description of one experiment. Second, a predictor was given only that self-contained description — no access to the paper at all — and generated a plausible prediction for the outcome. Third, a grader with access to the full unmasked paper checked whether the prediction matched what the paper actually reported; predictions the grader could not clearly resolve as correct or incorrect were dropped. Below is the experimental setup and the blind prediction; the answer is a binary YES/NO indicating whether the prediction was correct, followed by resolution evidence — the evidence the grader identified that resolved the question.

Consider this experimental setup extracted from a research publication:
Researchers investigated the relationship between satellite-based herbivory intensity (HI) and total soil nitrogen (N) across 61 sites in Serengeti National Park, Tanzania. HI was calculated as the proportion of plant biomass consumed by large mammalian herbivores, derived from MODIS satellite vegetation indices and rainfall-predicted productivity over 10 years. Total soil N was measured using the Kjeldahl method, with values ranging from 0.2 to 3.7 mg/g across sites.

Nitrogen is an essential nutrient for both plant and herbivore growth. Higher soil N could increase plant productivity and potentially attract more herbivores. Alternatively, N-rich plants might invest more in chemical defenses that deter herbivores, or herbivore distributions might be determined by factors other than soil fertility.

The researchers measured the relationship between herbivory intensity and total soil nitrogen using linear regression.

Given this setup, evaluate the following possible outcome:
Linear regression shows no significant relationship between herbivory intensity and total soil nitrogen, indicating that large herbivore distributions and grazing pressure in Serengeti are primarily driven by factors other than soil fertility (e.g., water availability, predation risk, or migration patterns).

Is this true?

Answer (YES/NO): NO